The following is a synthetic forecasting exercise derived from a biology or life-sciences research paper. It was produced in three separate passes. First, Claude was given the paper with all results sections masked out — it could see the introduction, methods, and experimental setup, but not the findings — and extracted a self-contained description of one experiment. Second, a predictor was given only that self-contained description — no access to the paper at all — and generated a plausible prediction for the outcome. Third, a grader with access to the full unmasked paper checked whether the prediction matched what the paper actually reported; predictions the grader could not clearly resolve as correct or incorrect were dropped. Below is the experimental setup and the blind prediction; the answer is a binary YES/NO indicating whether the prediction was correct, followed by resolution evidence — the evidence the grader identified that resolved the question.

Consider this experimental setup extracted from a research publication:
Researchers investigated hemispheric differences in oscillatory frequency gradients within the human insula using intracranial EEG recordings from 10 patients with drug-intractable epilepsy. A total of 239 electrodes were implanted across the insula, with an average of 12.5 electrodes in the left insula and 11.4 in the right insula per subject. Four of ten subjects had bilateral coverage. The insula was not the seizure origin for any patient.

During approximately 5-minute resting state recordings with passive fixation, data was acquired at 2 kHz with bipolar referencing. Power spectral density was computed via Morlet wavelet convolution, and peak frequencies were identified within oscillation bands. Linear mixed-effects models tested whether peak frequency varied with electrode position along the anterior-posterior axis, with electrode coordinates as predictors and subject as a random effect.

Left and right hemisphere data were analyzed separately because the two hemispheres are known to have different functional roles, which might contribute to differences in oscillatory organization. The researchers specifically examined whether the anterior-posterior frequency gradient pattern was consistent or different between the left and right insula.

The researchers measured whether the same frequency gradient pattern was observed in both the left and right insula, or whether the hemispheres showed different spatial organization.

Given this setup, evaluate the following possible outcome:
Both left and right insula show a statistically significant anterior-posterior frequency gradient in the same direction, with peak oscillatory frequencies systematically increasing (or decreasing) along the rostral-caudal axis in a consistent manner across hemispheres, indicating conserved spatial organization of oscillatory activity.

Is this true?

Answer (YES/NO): NO